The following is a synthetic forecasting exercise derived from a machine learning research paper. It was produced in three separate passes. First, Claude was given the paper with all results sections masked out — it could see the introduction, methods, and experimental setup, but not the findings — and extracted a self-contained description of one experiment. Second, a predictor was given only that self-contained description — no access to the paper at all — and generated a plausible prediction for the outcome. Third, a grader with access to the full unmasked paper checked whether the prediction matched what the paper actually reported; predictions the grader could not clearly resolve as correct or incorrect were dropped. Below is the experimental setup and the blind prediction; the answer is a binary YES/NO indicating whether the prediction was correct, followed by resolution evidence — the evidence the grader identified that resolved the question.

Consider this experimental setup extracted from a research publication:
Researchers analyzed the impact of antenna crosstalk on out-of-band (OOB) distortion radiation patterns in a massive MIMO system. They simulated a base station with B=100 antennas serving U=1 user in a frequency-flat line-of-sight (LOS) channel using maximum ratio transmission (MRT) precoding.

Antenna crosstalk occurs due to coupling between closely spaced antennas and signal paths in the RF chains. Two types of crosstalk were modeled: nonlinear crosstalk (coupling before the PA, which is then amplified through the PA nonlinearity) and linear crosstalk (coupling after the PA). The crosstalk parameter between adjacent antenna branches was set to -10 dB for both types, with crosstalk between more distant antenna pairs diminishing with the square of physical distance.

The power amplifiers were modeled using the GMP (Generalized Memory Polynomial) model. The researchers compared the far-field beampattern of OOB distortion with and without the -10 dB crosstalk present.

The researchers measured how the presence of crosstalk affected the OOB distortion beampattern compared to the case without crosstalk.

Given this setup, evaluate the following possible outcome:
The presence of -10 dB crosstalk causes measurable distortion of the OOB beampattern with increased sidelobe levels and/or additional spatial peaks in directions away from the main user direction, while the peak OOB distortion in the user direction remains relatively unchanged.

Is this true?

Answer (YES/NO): NO